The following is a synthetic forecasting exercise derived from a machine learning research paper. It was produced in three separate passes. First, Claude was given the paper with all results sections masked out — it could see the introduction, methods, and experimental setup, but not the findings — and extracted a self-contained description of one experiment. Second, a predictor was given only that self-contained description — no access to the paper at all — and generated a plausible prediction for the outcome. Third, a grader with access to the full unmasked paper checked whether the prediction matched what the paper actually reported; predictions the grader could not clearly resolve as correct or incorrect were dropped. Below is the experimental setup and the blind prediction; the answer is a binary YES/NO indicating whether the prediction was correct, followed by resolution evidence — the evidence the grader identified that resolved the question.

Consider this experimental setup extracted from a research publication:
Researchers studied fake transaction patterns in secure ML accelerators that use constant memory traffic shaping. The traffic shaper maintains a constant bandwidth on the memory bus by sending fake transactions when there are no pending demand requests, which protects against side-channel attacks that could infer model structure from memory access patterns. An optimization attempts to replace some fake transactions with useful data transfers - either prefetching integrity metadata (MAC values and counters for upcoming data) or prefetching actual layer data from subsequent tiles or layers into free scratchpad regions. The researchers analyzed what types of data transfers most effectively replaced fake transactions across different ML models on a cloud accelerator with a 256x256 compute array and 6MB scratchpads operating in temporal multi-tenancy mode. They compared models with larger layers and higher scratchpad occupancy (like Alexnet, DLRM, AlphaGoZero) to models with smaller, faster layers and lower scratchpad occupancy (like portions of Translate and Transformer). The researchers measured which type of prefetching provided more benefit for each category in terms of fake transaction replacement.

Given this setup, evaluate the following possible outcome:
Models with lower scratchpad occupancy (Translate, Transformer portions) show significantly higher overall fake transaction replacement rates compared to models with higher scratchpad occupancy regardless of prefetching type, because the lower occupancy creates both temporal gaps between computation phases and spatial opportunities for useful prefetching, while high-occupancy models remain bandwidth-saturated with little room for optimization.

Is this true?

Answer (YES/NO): NO